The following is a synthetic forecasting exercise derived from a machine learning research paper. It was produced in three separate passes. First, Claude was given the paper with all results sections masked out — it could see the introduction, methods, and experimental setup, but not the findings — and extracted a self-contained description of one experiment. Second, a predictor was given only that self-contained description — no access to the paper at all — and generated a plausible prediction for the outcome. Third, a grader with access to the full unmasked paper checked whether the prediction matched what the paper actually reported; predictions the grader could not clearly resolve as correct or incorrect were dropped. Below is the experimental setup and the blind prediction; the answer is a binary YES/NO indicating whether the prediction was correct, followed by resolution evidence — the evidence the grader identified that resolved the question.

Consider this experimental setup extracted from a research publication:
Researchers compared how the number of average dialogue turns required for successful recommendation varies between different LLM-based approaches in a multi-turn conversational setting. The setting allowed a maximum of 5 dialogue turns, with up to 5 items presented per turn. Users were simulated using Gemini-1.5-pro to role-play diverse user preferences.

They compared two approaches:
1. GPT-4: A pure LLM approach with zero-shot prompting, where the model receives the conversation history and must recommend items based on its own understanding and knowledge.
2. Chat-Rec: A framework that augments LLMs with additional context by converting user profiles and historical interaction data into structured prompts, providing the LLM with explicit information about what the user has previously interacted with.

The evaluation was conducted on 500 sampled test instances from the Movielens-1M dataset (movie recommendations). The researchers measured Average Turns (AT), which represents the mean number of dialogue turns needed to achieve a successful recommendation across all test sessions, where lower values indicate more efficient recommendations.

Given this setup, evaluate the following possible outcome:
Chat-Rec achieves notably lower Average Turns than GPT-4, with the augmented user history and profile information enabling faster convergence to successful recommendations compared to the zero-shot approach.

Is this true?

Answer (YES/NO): NO